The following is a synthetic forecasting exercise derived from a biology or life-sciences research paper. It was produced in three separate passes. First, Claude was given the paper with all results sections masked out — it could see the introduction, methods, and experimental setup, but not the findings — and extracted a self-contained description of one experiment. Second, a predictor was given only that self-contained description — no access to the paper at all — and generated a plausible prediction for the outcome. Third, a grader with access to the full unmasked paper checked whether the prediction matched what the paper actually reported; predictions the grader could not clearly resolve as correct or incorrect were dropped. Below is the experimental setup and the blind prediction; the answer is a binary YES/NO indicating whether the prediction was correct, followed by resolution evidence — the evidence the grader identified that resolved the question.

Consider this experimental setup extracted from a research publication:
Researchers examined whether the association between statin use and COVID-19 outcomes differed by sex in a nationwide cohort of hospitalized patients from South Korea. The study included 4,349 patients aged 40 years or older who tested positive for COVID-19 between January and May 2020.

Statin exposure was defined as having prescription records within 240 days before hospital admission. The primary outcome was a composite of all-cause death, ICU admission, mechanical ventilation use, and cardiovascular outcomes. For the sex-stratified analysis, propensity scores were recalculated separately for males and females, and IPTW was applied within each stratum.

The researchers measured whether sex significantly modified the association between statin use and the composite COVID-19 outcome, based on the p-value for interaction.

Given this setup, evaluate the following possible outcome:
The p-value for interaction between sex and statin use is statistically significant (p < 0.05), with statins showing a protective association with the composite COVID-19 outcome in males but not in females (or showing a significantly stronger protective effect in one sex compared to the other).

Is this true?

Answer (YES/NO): NO